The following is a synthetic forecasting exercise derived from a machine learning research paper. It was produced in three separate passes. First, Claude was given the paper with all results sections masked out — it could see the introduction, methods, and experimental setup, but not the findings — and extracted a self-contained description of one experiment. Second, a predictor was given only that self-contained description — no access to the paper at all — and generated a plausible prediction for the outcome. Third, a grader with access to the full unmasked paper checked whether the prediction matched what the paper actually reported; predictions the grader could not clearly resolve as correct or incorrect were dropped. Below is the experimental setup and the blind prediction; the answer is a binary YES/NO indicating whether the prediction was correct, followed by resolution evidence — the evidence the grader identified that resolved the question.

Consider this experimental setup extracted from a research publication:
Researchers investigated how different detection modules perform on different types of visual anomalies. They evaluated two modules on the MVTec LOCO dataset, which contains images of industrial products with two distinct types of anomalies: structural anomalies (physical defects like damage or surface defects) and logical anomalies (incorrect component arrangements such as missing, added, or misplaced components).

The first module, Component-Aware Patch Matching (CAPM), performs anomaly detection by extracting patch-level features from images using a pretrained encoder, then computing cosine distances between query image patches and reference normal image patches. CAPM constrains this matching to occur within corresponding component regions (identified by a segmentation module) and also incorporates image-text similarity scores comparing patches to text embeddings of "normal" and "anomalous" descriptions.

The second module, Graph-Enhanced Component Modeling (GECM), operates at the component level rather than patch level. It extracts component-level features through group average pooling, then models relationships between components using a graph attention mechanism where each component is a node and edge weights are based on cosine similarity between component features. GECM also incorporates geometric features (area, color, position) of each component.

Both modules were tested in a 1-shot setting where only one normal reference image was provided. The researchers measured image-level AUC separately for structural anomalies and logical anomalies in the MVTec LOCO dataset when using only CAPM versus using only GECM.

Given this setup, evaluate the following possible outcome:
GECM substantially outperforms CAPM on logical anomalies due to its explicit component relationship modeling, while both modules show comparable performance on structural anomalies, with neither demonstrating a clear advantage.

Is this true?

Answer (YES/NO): NO